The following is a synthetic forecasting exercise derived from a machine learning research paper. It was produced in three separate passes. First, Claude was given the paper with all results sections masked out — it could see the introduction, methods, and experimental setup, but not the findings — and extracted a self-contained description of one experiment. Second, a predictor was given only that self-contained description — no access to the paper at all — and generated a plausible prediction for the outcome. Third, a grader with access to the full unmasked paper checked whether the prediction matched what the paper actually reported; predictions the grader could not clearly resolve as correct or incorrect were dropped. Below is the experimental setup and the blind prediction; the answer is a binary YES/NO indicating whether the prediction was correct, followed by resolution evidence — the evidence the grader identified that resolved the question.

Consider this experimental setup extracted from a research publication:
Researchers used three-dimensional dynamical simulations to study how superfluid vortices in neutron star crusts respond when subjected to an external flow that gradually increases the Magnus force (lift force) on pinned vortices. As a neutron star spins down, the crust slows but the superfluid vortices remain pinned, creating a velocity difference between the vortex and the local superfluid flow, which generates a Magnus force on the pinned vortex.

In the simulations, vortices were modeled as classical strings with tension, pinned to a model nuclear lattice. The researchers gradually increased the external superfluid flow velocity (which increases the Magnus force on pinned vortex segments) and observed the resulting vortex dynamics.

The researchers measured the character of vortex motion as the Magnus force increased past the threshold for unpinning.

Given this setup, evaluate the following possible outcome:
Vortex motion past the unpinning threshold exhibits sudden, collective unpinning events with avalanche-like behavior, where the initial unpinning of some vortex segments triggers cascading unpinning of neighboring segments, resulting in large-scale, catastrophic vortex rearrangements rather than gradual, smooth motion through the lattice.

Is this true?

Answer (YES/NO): NO